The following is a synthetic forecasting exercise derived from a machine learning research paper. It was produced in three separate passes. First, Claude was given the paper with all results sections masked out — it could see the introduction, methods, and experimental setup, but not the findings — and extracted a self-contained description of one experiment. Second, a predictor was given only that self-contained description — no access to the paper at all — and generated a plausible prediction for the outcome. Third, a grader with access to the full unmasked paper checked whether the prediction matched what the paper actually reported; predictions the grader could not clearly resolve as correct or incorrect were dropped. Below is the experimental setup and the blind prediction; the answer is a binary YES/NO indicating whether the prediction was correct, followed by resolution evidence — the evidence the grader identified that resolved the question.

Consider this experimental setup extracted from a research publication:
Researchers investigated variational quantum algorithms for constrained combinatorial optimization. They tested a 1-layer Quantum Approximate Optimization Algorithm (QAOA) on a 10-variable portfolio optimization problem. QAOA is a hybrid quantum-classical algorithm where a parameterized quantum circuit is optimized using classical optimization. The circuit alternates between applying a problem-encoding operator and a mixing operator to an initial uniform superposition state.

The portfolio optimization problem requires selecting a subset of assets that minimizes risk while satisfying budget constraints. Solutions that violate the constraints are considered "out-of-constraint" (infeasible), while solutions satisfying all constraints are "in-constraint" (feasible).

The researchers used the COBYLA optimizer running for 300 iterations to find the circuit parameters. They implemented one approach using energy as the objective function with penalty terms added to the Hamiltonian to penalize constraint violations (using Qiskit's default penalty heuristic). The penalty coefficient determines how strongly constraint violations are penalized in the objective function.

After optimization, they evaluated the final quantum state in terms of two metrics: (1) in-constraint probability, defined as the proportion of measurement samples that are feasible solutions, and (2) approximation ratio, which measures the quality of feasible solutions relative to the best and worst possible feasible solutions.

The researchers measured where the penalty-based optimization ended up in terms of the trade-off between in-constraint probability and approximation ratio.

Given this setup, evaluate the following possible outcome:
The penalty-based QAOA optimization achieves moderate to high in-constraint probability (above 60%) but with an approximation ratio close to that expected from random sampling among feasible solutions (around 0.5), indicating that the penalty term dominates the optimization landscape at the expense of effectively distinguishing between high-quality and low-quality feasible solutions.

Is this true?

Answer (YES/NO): YES